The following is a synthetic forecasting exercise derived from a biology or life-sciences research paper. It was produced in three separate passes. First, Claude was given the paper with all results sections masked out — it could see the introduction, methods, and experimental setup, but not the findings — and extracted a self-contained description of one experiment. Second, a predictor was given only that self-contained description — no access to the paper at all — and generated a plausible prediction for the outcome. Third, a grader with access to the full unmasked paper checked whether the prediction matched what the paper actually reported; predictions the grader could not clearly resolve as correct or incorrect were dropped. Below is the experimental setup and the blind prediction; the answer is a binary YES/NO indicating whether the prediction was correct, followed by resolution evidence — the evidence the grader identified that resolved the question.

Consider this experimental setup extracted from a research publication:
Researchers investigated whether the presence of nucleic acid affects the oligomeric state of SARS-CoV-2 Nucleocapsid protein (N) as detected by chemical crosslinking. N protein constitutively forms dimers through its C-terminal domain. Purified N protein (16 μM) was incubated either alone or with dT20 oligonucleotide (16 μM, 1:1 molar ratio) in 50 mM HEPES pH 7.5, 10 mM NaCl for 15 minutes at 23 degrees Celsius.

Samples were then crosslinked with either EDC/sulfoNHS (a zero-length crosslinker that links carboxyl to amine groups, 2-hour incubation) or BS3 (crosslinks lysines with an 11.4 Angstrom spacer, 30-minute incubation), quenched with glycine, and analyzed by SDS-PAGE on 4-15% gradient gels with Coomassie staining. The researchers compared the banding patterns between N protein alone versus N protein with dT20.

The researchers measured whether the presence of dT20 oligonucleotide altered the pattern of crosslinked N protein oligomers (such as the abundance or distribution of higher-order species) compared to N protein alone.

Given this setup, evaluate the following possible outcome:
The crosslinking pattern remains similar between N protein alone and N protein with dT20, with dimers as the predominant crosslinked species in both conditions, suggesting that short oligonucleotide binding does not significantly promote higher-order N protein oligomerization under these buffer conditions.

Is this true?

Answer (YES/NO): NO